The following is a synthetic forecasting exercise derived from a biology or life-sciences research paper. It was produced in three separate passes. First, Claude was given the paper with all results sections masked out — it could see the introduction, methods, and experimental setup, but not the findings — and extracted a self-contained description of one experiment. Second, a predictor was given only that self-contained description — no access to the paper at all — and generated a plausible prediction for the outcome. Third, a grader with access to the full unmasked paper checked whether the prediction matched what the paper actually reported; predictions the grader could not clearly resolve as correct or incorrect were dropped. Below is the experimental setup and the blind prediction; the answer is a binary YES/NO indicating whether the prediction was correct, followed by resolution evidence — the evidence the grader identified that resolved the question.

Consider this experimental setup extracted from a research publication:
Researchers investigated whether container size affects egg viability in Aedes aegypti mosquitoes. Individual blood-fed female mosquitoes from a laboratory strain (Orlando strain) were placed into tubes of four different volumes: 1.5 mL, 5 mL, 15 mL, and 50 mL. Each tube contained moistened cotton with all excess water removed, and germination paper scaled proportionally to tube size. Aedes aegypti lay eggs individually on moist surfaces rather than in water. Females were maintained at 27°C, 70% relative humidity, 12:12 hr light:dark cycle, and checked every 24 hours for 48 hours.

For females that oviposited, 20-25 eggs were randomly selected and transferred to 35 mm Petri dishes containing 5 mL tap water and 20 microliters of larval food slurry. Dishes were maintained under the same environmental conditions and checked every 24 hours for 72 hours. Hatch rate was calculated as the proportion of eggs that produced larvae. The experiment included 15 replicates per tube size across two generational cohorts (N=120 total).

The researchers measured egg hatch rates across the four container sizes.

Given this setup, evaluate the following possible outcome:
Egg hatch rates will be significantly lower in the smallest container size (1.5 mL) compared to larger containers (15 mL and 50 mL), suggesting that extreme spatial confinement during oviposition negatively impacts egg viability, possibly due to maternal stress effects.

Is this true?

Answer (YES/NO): NO